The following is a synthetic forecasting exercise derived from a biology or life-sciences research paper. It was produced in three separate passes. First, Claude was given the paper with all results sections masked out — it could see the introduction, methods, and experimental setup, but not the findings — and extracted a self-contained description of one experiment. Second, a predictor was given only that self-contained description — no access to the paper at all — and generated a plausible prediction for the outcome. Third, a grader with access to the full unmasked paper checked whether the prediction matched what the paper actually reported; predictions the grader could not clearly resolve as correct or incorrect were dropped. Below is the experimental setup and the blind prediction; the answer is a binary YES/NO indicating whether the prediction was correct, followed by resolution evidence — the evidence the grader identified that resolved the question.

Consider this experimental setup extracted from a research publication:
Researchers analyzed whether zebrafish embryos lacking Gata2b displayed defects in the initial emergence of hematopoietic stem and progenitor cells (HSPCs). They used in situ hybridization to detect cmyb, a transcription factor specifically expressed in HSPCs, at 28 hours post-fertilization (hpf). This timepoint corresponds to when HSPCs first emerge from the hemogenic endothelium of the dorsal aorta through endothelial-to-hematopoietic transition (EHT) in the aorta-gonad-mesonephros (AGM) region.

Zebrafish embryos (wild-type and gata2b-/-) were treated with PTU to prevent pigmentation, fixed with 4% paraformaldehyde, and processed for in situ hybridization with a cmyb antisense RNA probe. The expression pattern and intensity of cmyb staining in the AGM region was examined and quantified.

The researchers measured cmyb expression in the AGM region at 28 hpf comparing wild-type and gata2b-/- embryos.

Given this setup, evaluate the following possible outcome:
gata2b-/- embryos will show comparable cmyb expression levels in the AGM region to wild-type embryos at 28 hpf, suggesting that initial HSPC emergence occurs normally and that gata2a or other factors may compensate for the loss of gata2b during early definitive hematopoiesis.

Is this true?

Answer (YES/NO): YES